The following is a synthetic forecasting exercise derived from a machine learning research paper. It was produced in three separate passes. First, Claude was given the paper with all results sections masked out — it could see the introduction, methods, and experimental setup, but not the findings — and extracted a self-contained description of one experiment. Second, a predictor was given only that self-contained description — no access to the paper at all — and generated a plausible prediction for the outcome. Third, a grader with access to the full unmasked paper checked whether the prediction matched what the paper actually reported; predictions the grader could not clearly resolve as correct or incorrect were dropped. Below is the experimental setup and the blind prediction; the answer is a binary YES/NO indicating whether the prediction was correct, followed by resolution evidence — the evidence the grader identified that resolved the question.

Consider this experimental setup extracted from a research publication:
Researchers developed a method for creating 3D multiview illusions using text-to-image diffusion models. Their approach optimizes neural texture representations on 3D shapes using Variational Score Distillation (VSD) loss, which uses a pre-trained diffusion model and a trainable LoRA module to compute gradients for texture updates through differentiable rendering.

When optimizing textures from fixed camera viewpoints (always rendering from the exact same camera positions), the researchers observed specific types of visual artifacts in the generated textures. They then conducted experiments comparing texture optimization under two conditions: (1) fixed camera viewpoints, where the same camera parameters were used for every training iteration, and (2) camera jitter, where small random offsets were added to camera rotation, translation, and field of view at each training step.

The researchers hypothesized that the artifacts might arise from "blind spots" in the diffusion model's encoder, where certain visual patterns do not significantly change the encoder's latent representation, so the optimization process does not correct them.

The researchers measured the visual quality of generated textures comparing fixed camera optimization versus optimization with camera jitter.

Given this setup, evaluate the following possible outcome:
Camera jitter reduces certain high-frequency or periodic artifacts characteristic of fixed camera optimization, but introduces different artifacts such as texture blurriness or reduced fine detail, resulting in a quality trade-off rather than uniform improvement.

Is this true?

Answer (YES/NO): NO